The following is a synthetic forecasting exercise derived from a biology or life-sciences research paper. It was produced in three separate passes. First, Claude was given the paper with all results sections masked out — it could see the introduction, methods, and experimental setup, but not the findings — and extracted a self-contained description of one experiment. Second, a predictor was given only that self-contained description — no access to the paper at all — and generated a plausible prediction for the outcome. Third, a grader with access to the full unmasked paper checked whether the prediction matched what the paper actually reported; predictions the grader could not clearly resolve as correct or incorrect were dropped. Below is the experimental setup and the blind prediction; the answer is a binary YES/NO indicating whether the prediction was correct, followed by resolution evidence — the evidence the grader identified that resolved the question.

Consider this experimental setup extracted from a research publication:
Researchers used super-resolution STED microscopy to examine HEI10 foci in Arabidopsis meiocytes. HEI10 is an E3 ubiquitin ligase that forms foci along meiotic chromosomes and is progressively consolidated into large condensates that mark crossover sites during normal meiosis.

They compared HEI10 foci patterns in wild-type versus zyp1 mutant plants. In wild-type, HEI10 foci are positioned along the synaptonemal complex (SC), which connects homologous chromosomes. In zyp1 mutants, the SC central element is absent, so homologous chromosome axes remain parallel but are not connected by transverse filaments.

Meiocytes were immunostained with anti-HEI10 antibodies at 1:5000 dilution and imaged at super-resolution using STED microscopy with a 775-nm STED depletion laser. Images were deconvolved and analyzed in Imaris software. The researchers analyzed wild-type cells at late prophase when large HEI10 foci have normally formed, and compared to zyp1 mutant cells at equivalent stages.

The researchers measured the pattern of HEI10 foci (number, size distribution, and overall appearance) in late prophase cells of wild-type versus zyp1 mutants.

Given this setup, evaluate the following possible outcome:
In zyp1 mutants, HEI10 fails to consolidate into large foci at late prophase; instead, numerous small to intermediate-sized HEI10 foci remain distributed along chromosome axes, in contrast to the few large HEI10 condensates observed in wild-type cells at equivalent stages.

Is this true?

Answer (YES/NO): NO